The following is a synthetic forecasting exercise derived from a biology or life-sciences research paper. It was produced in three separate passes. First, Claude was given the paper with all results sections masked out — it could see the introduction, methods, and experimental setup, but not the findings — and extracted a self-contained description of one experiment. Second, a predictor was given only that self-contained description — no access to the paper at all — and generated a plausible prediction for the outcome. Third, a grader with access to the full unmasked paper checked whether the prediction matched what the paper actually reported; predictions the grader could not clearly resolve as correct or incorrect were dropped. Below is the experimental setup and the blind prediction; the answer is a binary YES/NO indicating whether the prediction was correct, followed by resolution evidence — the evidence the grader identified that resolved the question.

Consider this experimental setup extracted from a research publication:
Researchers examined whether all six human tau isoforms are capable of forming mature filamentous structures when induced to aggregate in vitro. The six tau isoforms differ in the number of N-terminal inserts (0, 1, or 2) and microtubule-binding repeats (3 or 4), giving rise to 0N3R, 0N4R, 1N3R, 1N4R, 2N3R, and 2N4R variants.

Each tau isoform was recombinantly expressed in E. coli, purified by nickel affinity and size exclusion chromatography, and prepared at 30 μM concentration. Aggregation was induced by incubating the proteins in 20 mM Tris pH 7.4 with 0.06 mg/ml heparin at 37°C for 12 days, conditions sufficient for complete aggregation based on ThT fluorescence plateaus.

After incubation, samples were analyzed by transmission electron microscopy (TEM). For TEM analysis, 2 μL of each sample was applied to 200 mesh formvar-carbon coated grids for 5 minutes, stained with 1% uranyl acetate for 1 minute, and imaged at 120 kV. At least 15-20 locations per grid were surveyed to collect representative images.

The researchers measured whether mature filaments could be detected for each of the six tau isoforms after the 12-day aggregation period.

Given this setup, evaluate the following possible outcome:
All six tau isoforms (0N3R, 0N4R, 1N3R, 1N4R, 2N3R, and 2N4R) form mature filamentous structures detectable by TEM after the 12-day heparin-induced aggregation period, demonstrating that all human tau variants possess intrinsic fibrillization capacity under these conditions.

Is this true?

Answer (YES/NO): YES